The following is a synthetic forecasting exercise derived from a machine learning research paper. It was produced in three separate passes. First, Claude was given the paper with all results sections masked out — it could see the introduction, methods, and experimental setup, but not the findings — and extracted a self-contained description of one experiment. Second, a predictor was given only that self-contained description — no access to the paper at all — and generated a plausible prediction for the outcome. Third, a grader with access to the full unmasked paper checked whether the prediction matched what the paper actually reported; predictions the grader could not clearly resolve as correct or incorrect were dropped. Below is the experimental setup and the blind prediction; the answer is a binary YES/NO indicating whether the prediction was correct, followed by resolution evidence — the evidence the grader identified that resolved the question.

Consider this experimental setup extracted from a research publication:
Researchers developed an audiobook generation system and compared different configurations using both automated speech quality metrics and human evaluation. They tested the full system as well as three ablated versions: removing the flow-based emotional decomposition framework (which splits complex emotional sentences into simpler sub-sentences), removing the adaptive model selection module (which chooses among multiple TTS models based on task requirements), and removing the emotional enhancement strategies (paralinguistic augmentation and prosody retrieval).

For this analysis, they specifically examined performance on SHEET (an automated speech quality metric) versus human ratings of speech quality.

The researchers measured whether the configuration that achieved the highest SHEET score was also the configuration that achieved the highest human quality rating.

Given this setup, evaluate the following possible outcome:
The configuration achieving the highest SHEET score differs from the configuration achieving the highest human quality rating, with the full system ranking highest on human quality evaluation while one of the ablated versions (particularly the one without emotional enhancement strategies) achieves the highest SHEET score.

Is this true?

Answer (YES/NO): NO